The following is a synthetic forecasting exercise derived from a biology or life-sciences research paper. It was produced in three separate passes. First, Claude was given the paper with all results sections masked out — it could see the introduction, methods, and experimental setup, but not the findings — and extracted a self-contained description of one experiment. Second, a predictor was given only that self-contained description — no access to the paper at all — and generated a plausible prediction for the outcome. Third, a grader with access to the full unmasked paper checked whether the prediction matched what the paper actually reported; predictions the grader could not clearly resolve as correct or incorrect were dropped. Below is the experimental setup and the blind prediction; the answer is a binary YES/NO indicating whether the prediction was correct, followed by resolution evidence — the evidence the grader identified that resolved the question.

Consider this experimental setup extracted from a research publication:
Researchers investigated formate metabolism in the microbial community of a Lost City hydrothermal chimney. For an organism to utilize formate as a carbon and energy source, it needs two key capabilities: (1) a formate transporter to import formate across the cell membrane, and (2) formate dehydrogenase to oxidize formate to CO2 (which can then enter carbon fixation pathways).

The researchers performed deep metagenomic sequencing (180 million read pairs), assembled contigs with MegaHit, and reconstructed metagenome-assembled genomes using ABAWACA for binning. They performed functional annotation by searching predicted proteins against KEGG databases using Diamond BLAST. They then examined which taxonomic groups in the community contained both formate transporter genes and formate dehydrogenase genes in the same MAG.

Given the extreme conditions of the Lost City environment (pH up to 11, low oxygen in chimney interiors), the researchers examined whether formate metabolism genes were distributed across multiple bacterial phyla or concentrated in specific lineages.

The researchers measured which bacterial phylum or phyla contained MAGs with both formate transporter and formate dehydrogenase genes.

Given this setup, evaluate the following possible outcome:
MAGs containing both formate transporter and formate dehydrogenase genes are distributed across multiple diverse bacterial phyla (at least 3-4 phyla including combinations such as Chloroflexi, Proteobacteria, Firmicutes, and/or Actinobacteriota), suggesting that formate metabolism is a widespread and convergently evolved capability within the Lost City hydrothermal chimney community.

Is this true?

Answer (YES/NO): NO